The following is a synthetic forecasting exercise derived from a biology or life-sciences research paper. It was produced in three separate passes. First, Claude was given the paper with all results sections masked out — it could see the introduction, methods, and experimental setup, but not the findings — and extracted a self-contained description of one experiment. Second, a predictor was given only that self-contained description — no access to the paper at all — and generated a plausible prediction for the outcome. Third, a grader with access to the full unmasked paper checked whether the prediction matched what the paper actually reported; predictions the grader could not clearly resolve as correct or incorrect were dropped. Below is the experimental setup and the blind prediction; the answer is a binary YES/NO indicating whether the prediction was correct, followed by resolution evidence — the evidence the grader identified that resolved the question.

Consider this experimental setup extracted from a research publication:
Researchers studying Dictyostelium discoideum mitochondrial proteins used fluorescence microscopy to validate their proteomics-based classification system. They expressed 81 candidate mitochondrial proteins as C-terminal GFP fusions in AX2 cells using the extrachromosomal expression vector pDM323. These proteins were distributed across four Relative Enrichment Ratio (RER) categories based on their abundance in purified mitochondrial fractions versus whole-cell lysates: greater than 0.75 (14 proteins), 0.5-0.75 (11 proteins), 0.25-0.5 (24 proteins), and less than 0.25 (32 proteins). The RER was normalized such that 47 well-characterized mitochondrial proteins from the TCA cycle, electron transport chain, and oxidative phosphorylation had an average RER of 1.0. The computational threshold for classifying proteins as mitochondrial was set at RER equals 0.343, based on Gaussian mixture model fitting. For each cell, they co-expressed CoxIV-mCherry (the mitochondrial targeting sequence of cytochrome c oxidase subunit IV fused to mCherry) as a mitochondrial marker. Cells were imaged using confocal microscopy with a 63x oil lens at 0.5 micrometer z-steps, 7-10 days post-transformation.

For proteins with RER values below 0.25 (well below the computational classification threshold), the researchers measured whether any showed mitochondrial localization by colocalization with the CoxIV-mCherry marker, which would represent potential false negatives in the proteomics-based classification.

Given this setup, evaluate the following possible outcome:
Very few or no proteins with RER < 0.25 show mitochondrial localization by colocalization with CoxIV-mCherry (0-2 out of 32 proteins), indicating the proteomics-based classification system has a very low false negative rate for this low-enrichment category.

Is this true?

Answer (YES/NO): YES